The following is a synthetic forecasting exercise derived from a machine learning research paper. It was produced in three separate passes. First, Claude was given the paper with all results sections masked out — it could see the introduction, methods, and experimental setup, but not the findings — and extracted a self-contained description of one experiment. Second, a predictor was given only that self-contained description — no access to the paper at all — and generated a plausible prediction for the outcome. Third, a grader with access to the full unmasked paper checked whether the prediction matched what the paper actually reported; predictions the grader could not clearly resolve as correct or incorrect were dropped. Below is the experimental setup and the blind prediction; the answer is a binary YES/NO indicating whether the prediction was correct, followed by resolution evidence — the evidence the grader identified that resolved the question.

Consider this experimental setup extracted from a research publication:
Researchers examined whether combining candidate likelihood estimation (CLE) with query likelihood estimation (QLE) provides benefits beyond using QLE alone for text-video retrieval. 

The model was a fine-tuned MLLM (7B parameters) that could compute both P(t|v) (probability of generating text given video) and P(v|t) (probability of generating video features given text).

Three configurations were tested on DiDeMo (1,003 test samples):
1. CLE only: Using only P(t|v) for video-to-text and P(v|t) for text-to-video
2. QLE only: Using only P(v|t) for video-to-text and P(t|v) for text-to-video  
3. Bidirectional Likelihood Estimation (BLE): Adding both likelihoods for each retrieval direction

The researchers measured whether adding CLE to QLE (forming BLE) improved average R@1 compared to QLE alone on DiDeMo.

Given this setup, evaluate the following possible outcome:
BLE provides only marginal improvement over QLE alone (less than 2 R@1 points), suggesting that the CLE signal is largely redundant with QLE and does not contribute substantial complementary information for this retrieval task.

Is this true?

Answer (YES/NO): YES